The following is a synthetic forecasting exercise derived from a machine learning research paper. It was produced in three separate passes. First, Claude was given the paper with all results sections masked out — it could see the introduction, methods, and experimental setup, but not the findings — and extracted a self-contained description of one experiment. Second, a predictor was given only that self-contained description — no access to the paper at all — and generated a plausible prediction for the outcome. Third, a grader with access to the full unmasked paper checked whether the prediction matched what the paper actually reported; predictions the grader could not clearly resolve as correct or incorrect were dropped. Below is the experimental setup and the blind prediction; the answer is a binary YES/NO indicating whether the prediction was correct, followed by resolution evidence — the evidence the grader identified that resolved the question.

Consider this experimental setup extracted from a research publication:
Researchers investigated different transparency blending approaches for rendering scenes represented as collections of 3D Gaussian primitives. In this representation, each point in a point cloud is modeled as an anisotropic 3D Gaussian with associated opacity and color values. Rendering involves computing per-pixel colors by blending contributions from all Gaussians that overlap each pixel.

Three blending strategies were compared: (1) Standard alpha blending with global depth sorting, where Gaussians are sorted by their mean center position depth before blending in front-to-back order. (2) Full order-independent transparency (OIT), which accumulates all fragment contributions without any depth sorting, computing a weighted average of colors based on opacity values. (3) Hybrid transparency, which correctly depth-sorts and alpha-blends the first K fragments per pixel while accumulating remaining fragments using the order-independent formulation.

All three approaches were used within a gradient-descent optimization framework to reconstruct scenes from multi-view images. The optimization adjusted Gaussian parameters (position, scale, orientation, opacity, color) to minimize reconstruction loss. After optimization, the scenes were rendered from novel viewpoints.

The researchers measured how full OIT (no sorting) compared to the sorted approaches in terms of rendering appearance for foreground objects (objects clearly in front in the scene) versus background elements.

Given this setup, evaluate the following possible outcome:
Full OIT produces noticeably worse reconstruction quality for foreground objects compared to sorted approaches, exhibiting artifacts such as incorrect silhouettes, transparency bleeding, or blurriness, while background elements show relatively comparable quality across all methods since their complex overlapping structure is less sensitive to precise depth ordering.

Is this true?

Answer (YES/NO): NO